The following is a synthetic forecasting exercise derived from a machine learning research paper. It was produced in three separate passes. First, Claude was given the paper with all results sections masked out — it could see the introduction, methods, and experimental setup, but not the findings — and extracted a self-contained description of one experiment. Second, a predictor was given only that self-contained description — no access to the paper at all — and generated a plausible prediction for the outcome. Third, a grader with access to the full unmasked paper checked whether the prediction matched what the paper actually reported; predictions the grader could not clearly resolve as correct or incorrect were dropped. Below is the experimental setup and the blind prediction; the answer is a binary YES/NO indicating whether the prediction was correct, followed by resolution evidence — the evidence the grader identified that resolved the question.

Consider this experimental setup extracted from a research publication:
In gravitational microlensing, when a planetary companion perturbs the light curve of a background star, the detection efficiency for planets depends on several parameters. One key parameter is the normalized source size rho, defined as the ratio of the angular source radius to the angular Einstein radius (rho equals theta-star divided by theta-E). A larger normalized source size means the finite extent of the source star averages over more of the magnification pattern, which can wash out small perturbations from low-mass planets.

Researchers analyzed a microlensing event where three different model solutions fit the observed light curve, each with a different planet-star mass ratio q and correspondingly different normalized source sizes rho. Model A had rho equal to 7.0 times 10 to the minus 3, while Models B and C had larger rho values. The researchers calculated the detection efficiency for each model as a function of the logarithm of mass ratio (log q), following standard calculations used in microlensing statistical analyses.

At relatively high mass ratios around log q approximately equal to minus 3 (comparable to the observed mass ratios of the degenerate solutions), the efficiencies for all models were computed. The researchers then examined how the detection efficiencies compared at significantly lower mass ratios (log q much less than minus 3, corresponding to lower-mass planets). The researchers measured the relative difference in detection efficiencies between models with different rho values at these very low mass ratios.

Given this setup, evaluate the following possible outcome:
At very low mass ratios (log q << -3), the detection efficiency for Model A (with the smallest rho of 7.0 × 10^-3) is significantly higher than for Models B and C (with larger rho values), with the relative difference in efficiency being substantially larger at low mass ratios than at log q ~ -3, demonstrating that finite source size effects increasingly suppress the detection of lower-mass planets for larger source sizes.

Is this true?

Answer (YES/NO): YES